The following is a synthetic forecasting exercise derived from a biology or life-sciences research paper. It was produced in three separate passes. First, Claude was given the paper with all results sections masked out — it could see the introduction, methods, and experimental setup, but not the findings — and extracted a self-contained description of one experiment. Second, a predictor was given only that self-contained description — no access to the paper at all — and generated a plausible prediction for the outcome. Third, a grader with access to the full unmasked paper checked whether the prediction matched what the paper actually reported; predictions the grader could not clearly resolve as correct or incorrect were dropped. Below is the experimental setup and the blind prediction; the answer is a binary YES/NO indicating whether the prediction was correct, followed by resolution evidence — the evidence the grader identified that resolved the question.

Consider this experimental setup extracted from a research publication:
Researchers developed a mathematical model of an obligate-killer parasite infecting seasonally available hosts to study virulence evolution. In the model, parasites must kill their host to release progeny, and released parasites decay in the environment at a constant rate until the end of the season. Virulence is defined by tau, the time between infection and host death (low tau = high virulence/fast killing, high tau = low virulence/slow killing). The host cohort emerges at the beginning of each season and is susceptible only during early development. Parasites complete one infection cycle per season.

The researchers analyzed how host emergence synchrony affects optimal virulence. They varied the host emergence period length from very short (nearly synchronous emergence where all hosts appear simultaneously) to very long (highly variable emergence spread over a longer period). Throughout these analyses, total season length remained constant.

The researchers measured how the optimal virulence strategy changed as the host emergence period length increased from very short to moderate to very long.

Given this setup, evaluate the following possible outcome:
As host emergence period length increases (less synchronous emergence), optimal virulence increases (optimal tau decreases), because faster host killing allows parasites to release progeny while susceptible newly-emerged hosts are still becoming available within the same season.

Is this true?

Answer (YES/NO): NO